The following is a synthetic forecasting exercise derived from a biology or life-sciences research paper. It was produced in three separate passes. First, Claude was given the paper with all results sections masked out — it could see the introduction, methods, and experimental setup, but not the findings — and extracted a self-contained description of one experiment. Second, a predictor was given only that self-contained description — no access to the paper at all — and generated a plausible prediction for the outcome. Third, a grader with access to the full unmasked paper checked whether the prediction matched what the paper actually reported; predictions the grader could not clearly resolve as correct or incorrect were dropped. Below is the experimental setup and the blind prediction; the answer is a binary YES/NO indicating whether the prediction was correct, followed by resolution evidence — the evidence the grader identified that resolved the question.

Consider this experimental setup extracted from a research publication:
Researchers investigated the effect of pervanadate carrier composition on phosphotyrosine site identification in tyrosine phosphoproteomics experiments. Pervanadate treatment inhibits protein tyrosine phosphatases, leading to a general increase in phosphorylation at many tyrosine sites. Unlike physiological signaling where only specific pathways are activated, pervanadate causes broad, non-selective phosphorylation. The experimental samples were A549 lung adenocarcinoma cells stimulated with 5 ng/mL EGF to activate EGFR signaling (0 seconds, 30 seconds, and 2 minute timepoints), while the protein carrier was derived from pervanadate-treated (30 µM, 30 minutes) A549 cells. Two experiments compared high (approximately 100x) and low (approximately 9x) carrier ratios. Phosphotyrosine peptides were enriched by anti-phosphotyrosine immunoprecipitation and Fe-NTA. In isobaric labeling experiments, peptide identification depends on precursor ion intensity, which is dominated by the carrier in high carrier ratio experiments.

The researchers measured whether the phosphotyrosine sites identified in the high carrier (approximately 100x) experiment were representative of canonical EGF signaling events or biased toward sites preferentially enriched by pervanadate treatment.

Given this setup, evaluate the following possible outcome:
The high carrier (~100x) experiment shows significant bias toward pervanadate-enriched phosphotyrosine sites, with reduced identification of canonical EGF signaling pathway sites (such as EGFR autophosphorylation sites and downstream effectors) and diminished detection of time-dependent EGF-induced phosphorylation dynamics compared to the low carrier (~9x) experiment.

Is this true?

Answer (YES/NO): YES